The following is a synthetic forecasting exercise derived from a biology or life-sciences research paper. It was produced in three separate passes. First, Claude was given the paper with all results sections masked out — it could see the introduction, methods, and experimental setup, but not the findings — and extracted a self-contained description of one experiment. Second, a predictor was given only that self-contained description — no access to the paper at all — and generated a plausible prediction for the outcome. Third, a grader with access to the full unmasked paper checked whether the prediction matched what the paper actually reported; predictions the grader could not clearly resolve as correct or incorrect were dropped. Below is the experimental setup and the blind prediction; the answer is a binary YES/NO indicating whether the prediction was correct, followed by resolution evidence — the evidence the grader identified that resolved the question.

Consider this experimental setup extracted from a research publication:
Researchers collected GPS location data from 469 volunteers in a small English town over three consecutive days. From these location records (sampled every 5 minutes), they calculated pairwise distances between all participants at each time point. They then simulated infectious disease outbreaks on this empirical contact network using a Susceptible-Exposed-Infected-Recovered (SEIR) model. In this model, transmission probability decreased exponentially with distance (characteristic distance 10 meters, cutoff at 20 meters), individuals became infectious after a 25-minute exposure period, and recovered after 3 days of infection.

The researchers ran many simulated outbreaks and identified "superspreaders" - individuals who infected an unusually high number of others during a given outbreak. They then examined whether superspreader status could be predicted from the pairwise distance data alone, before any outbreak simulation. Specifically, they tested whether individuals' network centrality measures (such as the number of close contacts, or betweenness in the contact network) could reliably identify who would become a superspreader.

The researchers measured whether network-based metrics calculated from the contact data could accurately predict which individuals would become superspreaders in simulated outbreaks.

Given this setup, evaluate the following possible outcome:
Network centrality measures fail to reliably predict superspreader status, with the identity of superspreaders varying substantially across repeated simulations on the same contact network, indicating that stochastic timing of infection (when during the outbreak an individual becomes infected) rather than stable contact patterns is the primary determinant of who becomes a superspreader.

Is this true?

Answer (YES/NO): NO